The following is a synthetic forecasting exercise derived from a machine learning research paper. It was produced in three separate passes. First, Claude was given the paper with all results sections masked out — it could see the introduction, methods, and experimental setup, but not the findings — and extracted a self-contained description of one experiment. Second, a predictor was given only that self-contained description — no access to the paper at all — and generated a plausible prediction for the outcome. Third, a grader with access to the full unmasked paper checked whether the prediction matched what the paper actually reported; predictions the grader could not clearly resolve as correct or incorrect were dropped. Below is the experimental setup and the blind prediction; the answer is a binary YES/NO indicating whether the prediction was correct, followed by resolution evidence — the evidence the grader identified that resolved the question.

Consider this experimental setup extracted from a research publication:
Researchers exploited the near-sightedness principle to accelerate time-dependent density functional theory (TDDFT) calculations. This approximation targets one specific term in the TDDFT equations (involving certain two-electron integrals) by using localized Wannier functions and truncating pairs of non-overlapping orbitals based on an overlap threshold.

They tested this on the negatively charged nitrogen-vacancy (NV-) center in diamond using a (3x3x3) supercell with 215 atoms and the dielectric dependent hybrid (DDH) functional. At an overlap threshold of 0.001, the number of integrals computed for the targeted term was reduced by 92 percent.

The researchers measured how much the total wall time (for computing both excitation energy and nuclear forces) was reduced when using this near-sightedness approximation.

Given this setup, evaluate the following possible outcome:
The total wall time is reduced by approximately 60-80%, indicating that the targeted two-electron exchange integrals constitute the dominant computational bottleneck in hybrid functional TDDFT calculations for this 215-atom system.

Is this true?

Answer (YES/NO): NO